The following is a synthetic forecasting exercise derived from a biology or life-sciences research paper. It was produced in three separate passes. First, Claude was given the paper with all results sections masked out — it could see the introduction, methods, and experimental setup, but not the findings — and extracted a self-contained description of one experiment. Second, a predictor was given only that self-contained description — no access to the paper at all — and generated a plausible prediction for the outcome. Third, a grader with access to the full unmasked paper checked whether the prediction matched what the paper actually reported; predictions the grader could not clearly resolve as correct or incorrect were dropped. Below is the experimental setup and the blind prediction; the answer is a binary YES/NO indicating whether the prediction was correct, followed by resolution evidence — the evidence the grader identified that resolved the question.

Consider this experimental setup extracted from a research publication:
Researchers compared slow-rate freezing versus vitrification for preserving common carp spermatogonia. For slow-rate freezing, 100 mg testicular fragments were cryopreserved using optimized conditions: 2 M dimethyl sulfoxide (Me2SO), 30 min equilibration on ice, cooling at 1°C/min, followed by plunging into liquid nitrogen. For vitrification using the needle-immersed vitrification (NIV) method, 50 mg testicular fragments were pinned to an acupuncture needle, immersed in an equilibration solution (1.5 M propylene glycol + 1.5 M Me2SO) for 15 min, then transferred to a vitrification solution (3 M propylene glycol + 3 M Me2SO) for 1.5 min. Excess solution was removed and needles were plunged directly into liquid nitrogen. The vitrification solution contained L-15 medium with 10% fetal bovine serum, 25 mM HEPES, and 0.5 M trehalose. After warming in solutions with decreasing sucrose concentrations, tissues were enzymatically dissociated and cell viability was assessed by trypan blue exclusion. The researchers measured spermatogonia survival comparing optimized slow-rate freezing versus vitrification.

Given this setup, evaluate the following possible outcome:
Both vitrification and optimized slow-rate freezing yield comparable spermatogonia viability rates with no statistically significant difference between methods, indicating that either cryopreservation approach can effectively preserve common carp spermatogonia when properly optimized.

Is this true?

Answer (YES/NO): NO